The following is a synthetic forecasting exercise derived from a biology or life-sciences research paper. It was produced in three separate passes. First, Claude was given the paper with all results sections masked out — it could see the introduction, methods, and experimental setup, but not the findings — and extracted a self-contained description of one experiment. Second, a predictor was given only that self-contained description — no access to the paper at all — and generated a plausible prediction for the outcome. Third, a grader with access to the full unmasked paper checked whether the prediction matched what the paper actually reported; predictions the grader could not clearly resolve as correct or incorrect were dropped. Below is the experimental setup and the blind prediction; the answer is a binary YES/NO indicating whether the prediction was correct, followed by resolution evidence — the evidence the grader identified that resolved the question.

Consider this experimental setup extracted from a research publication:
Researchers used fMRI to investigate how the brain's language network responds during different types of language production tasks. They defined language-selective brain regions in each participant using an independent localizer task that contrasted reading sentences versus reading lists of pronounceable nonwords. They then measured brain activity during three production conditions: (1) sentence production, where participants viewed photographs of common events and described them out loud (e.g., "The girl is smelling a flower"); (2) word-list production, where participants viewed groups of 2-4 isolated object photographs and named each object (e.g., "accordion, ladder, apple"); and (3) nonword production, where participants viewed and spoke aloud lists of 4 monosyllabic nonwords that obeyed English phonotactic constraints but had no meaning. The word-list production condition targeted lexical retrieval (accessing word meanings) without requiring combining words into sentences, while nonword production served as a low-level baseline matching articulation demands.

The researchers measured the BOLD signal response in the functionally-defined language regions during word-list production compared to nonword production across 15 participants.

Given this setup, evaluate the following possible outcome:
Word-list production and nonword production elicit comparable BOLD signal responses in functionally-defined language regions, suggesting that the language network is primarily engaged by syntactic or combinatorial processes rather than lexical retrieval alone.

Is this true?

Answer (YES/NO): NO